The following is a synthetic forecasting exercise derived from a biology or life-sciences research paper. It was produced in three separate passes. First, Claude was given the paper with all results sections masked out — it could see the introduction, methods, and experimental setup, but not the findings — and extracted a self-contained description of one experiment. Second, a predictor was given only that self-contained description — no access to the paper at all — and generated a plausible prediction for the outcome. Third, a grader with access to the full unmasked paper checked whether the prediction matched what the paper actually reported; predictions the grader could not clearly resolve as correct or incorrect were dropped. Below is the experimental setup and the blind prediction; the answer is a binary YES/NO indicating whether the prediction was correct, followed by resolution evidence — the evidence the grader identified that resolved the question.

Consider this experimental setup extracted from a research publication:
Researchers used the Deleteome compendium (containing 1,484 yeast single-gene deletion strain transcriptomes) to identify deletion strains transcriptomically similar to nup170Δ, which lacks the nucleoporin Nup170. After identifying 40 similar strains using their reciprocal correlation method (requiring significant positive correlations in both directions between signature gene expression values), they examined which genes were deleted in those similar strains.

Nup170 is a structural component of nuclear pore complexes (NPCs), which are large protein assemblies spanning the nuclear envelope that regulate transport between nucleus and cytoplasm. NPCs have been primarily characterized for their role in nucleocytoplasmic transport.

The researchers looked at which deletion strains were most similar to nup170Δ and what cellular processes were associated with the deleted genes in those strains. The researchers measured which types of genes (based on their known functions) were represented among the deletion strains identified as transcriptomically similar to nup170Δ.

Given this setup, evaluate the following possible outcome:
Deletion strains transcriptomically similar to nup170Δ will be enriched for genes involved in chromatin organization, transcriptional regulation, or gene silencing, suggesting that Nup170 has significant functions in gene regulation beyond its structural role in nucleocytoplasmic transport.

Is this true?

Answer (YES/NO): NO